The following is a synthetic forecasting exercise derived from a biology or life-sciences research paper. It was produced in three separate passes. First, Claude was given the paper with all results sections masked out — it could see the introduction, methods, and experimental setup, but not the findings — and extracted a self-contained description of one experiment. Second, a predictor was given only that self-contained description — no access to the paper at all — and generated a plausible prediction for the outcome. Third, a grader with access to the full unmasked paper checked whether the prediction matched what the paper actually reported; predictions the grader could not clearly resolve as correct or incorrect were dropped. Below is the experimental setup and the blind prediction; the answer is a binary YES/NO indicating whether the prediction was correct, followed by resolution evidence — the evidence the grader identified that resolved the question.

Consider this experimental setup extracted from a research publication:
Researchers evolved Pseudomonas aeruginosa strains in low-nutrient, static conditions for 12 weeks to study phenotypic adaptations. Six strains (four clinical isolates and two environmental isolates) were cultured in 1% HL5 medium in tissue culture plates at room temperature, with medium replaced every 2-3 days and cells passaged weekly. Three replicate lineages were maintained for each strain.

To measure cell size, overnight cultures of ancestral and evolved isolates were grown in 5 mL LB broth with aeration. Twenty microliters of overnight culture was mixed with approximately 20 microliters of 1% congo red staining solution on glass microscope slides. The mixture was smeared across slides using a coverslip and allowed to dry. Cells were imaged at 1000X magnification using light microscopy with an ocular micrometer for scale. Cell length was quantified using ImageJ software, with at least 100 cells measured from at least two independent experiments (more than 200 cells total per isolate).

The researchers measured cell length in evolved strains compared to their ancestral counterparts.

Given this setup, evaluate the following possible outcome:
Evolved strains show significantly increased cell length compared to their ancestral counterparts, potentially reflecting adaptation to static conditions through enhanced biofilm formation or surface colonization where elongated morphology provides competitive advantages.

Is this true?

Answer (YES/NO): NO